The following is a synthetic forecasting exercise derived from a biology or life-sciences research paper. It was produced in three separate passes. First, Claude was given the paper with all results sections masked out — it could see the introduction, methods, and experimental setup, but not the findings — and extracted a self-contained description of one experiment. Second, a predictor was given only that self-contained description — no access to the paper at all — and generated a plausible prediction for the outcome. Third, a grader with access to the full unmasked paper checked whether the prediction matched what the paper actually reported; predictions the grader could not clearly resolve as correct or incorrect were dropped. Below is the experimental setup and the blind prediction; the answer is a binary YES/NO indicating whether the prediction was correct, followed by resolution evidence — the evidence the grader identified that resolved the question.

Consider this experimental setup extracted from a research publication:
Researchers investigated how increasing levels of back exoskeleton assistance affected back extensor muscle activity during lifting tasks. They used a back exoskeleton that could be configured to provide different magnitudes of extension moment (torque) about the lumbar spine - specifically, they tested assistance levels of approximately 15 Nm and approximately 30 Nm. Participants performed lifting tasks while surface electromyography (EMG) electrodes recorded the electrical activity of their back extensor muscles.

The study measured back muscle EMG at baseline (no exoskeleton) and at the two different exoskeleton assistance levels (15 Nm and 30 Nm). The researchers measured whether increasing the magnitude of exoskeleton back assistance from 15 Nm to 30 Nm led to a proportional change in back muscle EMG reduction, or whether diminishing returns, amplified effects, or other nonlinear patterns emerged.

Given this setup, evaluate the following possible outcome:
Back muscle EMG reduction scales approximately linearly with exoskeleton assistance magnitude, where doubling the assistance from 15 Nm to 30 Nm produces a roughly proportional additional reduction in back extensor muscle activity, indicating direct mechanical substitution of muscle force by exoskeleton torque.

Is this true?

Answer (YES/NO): YES